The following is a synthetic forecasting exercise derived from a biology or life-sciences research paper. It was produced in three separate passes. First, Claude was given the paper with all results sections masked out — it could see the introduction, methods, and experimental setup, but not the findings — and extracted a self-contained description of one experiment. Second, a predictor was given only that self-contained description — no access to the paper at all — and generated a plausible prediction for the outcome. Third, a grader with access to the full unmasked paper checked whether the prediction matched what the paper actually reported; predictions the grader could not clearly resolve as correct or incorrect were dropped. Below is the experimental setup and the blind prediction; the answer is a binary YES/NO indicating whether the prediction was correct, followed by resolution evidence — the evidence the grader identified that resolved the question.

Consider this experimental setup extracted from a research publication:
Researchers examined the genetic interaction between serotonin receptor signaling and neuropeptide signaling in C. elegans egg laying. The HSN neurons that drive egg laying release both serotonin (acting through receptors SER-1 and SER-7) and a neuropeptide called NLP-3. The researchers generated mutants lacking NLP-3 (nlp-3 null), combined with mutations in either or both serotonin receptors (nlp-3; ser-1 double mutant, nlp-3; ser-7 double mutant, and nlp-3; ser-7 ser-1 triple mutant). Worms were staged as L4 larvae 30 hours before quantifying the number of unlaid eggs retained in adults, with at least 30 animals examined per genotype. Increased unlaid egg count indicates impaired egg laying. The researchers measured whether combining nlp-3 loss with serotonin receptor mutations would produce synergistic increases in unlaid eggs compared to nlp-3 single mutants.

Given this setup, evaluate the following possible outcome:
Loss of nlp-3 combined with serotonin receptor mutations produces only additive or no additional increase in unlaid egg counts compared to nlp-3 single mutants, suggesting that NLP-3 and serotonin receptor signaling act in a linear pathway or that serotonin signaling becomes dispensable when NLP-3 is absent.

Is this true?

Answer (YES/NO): NO